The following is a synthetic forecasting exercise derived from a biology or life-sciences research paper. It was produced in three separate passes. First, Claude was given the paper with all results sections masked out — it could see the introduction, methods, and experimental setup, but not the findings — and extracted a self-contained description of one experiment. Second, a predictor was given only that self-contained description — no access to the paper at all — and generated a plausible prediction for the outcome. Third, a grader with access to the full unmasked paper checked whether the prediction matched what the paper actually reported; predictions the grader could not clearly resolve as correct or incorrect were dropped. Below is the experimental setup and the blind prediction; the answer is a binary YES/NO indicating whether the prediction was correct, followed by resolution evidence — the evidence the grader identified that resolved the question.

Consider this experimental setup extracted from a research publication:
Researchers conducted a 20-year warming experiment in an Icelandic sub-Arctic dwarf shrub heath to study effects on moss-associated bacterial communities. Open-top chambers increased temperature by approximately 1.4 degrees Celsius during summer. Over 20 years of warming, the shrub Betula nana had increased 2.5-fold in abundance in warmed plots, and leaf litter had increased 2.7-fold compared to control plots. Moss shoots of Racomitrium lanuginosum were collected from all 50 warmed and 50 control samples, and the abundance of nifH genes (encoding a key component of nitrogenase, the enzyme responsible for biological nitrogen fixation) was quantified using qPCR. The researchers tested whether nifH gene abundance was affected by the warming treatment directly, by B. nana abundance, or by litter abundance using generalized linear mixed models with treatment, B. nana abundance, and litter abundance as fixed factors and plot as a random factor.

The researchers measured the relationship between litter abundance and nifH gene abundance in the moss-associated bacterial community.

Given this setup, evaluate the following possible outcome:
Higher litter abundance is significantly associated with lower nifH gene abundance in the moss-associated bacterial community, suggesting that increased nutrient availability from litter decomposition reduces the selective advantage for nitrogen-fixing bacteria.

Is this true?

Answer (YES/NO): YES